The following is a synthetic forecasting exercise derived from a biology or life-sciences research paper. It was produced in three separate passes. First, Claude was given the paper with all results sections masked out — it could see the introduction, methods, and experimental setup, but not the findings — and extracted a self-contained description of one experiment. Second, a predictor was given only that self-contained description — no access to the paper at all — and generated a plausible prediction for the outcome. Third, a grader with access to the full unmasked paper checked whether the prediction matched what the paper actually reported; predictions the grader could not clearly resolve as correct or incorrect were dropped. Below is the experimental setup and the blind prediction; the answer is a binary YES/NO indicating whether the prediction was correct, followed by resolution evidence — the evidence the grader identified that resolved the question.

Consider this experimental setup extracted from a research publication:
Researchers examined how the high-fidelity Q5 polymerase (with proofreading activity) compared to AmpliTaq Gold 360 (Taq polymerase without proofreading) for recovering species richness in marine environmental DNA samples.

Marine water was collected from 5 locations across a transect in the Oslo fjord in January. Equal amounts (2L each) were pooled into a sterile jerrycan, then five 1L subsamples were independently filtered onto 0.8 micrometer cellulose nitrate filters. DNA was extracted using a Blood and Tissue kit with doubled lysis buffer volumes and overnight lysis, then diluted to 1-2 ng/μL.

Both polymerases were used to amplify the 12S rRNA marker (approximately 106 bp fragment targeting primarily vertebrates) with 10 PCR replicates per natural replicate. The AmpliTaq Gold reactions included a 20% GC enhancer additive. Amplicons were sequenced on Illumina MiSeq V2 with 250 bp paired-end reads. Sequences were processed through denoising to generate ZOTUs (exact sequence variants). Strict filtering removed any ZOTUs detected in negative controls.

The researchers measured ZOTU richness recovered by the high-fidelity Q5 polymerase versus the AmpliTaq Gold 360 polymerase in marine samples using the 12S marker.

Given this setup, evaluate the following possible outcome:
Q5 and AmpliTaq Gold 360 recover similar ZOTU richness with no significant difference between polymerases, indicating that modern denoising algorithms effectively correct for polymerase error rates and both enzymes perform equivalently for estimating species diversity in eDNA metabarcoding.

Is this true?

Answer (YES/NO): YES